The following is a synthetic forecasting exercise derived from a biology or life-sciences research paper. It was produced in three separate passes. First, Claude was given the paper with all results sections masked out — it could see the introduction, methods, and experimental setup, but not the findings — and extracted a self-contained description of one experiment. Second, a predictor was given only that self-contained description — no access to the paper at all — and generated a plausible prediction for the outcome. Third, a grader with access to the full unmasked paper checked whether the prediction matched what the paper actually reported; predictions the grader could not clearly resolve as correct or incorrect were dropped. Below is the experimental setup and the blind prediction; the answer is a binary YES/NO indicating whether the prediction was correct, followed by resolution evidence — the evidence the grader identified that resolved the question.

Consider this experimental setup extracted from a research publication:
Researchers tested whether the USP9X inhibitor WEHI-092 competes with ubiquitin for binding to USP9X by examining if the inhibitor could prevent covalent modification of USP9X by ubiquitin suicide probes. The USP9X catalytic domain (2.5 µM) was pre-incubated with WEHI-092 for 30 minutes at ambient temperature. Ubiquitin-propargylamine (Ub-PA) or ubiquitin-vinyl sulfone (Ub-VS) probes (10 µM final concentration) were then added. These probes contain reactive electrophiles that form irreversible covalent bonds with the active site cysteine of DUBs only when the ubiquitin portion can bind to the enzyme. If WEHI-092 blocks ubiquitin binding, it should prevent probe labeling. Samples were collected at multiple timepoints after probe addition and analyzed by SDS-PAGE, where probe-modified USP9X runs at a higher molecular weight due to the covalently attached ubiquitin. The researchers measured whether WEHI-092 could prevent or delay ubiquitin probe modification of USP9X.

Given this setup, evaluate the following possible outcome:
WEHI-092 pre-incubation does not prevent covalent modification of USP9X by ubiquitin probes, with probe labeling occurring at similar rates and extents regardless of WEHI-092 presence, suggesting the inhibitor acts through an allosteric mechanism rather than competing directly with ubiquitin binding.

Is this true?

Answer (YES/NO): NO